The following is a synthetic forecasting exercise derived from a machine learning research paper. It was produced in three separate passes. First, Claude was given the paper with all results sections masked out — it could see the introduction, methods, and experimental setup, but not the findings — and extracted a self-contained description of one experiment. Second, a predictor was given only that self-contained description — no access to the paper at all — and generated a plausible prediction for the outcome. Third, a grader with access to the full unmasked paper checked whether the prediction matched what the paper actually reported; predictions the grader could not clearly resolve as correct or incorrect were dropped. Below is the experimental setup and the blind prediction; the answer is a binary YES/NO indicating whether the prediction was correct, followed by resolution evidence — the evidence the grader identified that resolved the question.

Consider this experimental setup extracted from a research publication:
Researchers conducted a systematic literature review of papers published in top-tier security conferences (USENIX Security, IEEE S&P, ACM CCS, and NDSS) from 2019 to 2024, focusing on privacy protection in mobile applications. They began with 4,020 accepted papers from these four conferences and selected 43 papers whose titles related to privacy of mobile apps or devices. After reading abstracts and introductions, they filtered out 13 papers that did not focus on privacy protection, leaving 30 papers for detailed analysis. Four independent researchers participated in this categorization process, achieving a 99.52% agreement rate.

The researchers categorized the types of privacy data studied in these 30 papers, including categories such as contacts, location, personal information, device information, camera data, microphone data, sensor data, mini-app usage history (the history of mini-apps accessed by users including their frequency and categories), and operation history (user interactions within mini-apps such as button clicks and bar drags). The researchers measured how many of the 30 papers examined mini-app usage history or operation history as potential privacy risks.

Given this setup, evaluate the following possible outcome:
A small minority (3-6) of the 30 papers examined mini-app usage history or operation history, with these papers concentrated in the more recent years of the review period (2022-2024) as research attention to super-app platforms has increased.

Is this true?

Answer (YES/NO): NO